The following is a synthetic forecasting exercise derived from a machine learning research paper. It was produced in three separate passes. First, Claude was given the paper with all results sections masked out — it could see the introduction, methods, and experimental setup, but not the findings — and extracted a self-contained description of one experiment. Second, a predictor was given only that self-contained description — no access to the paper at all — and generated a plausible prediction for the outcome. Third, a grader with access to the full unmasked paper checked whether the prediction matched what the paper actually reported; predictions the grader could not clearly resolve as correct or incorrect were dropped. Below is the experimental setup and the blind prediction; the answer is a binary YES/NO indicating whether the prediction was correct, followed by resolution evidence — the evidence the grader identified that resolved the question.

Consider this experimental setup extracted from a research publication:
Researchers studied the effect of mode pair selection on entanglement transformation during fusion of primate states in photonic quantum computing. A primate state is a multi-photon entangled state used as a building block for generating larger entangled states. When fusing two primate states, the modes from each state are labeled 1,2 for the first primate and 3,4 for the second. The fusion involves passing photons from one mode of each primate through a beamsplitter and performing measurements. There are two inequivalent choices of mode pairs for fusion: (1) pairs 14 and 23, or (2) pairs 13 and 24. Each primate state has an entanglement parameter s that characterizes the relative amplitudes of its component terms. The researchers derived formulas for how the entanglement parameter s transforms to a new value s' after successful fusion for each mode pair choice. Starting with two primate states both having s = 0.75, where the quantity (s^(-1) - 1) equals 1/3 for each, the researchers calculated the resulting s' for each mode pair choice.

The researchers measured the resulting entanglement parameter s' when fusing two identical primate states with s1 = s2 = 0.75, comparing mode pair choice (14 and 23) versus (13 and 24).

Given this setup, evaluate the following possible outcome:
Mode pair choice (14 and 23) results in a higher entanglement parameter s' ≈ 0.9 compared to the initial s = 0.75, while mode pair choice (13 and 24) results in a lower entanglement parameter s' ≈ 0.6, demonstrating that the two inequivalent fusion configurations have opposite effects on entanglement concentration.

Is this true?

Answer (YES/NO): NO